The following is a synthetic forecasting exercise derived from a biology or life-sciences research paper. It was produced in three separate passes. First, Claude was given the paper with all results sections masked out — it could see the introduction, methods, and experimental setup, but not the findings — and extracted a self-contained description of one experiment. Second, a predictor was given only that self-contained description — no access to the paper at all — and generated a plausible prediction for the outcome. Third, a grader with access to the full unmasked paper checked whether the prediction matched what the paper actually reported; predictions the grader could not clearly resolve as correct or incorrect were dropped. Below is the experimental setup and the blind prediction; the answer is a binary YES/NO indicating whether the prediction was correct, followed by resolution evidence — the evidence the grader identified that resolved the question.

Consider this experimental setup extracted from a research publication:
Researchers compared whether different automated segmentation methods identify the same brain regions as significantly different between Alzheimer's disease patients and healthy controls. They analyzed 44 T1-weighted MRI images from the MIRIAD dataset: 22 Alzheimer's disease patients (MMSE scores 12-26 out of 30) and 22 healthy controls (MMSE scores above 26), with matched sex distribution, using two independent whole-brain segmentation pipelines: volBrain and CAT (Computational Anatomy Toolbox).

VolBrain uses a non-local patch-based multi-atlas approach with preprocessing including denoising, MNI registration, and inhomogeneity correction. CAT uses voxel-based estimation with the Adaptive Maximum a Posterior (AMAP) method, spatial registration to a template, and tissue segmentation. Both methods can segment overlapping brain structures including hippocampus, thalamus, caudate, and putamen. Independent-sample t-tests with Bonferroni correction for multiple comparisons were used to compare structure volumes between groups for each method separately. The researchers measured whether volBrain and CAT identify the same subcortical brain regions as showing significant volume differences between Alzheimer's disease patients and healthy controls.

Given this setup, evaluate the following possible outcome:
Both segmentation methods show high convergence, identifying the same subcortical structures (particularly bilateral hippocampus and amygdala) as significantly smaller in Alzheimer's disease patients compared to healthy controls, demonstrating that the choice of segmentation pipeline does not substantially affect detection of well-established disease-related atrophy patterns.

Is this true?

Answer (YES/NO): YES